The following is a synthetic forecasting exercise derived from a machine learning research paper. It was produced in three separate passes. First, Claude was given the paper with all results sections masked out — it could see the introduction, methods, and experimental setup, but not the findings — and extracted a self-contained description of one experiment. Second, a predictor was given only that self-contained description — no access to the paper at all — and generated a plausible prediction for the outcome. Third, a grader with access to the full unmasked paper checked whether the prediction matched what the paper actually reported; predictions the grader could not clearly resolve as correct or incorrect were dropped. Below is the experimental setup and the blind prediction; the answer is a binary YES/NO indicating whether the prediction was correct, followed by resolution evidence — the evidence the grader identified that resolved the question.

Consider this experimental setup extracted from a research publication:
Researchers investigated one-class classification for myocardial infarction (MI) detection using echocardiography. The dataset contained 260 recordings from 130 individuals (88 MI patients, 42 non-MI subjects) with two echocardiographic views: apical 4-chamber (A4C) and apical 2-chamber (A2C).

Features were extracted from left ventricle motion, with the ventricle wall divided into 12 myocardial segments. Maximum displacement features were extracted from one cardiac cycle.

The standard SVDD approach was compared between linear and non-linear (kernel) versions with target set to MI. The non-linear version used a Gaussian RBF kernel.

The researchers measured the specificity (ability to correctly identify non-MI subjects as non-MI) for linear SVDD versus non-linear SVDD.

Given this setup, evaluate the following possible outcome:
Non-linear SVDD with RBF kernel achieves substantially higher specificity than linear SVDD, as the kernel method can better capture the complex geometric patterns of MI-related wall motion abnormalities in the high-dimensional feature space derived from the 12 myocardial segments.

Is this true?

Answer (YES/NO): NO